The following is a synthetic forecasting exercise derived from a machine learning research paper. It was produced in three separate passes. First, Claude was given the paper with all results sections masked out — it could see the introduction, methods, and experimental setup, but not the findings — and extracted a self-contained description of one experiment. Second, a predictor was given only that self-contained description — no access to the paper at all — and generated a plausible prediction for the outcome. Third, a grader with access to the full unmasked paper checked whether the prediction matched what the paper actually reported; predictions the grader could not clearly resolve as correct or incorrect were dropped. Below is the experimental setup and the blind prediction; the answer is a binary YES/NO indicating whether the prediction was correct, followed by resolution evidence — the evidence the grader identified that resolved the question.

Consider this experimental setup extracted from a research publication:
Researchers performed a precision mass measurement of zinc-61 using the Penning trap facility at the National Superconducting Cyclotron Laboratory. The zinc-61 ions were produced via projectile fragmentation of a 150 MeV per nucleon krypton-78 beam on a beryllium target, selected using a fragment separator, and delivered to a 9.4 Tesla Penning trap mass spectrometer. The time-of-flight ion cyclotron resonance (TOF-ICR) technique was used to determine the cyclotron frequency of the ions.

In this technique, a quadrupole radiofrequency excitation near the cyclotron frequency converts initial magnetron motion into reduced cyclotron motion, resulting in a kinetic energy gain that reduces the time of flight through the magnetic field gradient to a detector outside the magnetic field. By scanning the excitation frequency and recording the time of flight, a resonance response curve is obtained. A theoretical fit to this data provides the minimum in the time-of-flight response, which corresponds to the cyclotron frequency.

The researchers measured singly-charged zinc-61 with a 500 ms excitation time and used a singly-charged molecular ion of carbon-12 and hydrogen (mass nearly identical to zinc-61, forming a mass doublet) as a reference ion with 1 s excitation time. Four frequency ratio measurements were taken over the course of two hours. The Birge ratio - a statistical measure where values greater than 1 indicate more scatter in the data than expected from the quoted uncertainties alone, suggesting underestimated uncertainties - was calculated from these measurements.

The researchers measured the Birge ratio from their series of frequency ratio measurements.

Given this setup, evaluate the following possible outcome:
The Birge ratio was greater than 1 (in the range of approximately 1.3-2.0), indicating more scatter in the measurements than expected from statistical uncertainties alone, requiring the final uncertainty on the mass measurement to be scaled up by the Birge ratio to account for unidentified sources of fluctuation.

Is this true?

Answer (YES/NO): NO